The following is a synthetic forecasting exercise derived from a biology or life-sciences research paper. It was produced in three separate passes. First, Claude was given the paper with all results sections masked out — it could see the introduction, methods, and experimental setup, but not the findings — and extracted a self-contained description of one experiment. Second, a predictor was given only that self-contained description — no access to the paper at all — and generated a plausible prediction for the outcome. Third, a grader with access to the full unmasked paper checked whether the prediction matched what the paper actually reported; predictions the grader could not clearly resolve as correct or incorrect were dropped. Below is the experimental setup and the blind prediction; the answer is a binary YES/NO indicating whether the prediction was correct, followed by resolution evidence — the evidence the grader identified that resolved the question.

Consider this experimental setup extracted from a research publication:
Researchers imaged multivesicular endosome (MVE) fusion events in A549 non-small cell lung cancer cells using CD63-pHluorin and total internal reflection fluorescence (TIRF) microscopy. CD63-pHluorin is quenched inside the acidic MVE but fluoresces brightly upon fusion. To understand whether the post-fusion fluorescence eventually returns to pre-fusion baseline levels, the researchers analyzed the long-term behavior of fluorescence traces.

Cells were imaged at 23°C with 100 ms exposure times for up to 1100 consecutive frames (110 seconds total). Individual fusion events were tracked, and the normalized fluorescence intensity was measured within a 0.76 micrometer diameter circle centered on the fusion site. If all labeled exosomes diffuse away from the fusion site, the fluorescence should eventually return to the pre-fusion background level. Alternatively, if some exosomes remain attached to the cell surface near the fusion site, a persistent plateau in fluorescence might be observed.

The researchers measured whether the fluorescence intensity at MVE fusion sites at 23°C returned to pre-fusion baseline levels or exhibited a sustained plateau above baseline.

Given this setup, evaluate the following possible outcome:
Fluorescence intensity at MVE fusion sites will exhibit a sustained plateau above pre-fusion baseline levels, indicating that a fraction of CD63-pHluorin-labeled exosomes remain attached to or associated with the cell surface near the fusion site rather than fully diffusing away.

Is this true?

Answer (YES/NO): YES